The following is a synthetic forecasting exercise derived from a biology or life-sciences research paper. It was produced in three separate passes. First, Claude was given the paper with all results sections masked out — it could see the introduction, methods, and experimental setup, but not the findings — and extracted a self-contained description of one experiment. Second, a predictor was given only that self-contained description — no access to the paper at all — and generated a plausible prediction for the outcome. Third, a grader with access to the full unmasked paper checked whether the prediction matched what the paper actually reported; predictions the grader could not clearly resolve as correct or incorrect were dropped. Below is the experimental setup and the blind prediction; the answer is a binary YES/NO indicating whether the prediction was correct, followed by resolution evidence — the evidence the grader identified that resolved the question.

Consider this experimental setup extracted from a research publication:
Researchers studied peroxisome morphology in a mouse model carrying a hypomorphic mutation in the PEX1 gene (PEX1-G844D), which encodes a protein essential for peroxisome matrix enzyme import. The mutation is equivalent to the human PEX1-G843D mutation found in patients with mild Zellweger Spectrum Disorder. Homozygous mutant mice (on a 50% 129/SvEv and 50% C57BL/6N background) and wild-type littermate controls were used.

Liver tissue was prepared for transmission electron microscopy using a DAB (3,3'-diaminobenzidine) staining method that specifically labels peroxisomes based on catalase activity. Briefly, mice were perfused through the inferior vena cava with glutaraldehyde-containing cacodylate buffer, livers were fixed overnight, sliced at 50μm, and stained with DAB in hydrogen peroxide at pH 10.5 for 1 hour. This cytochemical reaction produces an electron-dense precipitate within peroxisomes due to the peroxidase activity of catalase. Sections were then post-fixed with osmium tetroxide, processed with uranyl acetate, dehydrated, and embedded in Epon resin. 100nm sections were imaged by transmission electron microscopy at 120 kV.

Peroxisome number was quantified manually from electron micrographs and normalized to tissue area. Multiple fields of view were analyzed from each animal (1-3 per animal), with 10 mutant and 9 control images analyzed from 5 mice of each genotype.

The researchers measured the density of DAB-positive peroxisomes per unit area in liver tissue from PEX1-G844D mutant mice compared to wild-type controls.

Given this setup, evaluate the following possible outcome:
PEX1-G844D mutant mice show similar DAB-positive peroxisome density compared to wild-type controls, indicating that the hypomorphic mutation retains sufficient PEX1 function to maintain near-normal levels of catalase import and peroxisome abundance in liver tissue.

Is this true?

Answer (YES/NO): NO